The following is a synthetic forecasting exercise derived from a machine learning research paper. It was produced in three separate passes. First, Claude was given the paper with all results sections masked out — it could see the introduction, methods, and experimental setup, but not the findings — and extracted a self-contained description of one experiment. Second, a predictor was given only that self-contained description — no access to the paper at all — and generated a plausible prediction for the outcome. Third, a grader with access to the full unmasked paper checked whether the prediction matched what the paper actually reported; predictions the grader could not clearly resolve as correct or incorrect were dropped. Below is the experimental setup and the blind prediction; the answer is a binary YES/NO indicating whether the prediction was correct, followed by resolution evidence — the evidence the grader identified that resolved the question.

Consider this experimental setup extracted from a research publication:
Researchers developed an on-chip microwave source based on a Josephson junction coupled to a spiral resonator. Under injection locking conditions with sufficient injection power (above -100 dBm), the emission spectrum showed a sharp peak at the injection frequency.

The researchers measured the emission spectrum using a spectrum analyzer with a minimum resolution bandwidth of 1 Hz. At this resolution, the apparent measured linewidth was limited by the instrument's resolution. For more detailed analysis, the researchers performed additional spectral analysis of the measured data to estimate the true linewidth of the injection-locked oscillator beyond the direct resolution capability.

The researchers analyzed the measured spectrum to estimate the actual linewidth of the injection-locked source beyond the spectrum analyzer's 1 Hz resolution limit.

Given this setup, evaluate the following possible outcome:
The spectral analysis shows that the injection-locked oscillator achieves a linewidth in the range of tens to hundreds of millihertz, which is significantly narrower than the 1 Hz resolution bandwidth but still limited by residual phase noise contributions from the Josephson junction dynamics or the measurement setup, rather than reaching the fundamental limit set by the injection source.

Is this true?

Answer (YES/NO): NO